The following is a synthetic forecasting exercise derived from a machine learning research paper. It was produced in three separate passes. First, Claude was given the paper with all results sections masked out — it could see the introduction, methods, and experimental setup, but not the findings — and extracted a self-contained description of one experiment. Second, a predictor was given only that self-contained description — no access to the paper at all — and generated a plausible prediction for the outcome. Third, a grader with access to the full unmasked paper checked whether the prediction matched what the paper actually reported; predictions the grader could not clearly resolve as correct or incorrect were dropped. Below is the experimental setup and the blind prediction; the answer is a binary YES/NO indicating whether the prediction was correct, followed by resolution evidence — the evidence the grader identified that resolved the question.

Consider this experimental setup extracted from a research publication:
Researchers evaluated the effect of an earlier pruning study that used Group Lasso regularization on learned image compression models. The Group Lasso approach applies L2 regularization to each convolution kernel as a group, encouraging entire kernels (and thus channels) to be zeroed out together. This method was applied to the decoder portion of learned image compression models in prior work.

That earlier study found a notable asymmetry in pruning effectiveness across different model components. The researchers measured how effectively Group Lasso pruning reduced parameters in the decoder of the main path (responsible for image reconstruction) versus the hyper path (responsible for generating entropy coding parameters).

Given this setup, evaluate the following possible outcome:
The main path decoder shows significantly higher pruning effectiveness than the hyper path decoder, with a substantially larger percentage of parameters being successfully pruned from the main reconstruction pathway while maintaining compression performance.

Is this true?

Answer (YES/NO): YES